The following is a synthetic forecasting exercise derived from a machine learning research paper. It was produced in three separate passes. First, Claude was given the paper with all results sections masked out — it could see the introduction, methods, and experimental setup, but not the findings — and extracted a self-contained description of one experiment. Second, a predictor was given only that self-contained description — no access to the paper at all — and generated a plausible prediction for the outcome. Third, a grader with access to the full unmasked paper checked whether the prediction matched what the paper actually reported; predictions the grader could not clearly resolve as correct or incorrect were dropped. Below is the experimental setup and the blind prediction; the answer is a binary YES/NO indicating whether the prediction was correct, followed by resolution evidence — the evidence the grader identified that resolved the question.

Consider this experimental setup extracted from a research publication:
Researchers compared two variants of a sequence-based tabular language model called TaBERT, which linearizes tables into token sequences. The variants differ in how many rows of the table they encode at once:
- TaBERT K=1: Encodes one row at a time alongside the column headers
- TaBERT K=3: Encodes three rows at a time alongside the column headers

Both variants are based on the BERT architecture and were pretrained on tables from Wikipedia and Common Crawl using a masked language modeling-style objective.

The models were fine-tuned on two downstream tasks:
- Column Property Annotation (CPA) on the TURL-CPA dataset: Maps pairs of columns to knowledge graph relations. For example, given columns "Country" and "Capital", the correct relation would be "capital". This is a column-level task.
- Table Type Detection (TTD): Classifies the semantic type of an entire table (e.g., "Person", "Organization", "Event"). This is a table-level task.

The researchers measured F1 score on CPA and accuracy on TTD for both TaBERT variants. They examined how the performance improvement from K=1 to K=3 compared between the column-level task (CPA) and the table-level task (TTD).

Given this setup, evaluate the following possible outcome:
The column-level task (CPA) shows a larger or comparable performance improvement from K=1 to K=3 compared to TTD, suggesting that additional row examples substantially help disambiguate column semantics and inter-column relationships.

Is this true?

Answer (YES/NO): NO